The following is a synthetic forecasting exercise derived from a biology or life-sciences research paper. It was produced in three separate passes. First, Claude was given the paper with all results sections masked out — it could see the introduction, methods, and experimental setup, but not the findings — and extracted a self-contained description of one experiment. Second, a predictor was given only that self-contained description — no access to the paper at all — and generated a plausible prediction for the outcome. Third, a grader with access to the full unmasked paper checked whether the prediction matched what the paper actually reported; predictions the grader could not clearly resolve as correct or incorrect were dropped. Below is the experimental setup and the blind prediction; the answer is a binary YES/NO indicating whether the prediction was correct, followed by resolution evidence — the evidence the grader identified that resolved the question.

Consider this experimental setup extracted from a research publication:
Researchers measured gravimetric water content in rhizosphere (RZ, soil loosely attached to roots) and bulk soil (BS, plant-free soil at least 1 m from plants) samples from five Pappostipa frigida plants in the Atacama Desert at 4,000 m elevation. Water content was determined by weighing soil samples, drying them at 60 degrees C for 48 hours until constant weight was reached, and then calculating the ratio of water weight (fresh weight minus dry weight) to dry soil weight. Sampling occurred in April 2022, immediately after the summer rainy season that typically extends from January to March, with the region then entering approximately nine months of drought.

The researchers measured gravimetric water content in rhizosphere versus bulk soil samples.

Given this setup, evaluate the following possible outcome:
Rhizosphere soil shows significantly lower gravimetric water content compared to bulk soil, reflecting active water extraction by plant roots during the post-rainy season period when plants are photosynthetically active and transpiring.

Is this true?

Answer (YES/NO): YES